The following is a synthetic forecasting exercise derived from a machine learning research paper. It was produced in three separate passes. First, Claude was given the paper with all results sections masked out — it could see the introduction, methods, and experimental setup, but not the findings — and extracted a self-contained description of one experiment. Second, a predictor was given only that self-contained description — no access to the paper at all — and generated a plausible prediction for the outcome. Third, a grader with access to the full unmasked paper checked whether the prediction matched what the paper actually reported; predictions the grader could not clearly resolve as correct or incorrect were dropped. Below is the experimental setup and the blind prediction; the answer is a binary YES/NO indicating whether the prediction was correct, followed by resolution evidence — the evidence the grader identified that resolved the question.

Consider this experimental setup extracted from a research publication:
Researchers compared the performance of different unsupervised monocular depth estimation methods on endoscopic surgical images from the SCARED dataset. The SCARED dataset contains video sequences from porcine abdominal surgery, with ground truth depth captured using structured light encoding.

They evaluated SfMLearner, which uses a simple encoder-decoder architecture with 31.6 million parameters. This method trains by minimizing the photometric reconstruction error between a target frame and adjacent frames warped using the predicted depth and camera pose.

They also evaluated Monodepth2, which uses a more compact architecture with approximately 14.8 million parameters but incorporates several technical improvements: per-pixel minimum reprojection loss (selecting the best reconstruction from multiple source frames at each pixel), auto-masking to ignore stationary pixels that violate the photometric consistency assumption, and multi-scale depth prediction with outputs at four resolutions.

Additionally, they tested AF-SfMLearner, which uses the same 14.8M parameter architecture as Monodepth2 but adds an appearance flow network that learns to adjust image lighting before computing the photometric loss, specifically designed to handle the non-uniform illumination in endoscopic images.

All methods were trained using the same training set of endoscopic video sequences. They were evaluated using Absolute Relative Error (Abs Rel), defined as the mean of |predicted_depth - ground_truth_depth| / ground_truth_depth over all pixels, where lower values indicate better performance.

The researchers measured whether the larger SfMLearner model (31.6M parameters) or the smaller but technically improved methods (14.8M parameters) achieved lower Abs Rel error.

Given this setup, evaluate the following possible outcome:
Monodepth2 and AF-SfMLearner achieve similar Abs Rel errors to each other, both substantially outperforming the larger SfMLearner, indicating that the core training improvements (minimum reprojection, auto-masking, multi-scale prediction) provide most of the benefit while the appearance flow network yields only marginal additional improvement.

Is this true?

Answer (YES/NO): NO